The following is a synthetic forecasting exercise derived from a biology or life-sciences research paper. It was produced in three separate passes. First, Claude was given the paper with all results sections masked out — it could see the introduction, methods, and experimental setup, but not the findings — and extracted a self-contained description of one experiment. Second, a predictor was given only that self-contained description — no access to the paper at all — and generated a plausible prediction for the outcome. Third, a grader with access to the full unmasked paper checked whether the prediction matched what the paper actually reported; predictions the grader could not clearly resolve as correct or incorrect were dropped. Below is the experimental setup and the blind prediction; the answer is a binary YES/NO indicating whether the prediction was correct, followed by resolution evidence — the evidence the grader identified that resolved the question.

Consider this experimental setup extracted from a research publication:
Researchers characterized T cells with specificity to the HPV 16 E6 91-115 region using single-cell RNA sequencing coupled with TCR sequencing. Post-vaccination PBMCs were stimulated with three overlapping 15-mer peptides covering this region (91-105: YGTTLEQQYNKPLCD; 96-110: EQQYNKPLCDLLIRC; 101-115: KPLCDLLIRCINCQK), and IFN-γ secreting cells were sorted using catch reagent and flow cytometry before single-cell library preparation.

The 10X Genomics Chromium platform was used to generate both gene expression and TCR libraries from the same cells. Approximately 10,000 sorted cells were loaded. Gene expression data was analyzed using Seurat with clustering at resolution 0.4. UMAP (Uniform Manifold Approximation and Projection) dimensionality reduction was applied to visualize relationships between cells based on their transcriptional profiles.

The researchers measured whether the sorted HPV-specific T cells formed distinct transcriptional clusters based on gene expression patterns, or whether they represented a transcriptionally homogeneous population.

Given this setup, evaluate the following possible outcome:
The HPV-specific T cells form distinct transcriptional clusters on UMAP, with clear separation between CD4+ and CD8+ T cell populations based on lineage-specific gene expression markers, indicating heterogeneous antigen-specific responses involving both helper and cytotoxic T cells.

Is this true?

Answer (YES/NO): NO